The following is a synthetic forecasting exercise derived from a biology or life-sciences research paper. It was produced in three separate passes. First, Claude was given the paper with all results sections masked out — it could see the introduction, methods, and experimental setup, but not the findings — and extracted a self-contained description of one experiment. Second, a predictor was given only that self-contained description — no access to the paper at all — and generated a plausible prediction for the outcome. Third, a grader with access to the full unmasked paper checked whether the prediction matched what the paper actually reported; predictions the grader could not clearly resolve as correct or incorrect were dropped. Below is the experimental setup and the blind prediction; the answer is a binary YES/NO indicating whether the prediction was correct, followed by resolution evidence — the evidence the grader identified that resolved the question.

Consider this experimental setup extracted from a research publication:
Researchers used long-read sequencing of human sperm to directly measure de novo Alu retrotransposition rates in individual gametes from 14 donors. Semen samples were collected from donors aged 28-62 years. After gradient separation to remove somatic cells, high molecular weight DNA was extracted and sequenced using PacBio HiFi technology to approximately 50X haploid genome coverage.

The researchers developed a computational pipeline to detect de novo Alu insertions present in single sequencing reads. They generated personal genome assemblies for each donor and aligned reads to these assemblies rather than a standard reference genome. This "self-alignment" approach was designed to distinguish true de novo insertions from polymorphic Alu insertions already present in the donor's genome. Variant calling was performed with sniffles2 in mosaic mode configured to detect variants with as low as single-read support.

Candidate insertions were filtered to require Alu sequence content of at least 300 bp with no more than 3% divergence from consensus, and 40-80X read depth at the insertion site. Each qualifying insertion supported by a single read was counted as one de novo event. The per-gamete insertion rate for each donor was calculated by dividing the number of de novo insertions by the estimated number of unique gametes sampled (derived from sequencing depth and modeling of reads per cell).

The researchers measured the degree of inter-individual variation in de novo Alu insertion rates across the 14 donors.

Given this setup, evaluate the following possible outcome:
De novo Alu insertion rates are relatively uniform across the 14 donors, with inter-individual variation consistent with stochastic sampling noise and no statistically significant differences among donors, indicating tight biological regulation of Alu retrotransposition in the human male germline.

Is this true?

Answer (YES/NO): NO